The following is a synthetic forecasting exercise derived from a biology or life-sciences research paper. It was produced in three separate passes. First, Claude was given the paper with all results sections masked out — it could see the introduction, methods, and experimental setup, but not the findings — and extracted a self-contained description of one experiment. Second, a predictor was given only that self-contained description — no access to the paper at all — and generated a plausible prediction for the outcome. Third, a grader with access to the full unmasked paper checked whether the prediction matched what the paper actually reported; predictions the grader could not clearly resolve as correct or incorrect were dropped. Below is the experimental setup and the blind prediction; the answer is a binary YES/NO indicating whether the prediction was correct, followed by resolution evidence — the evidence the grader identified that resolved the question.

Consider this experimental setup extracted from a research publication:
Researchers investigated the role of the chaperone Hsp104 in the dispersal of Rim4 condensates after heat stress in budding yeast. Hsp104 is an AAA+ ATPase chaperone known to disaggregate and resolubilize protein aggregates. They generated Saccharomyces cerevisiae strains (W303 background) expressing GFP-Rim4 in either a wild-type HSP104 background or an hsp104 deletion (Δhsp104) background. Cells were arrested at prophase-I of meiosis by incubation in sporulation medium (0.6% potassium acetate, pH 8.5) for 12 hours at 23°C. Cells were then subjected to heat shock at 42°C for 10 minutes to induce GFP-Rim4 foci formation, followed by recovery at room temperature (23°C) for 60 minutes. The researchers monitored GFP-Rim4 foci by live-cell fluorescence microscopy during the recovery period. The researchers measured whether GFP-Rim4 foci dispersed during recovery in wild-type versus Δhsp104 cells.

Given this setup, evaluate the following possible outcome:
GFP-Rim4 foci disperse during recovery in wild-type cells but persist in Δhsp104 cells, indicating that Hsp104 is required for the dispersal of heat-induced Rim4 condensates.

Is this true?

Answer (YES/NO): YES